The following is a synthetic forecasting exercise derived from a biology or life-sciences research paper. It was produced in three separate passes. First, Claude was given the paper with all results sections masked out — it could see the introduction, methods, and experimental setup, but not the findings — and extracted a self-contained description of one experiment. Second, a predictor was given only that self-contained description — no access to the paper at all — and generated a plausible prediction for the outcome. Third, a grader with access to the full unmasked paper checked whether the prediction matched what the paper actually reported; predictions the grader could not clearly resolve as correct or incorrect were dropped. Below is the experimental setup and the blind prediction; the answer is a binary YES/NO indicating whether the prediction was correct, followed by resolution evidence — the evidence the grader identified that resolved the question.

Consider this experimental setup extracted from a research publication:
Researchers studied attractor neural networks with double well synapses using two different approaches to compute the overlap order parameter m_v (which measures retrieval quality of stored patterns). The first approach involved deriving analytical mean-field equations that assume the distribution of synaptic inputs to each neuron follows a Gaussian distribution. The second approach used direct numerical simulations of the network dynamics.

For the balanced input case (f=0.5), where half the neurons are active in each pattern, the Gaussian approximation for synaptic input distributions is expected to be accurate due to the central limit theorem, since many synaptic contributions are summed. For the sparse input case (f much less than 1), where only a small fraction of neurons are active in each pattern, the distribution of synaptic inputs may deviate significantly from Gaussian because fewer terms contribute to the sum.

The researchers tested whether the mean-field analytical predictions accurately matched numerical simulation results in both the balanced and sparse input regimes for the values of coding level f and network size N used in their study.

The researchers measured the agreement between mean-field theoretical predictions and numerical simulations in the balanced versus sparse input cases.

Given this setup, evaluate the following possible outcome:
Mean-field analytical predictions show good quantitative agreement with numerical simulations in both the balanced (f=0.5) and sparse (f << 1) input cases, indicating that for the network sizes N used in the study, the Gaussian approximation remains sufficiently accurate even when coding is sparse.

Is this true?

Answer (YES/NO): NO